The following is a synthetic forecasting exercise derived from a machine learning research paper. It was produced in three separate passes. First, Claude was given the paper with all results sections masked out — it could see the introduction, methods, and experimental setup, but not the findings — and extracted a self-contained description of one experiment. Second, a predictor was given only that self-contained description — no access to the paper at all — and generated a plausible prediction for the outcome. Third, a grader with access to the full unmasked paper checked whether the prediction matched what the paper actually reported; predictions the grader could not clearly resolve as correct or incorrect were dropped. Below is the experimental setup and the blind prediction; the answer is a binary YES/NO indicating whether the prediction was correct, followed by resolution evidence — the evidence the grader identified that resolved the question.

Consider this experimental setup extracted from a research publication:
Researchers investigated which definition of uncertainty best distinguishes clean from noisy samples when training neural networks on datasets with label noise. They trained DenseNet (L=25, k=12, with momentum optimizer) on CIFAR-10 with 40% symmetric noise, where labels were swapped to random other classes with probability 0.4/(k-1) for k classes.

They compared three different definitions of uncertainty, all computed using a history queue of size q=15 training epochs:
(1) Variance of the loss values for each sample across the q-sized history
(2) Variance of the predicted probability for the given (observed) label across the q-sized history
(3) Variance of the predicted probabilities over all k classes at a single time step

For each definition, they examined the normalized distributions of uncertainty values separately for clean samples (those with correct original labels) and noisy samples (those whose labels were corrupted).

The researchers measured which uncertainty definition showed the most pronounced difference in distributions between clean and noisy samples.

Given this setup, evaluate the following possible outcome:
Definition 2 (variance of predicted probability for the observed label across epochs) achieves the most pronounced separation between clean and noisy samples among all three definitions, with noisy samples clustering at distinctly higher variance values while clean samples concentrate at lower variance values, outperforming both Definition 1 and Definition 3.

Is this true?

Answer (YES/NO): NO